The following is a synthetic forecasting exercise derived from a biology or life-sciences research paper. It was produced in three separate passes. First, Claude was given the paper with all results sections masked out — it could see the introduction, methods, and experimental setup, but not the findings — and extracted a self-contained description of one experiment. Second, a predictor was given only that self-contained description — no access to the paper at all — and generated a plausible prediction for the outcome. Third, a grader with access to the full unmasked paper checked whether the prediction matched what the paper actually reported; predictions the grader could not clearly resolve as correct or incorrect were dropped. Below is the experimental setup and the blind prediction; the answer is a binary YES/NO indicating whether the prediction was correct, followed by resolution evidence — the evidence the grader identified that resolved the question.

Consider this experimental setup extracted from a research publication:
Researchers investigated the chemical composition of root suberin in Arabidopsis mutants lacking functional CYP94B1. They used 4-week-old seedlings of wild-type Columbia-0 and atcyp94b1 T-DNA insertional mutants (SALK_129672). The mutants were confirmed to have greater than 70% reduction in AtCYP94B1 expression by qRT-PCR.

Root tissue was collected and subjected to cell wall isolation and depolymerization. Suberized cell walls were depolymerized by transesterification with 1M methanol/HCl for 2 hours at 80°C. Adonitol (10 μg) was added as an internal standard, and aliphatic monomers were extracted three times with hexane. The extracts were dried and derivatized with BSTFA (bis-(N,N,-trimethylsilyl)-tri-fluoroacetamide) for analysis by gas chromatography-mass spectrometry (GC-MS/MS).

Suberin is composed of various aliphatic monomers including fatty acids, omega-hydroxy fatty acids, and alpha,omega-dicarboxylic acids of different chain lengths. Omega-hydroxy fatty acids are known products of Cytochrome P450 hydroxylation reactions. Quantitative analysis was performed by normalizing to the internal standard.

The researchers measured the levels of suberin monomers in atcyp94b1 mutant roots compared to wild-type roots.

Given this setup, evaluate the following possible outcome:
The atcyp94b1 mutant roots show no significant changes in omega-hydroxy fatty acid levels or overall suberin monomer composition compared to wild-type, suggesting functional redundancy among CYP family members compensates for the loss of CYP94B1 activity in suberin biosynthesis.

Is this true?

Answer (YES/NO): NO